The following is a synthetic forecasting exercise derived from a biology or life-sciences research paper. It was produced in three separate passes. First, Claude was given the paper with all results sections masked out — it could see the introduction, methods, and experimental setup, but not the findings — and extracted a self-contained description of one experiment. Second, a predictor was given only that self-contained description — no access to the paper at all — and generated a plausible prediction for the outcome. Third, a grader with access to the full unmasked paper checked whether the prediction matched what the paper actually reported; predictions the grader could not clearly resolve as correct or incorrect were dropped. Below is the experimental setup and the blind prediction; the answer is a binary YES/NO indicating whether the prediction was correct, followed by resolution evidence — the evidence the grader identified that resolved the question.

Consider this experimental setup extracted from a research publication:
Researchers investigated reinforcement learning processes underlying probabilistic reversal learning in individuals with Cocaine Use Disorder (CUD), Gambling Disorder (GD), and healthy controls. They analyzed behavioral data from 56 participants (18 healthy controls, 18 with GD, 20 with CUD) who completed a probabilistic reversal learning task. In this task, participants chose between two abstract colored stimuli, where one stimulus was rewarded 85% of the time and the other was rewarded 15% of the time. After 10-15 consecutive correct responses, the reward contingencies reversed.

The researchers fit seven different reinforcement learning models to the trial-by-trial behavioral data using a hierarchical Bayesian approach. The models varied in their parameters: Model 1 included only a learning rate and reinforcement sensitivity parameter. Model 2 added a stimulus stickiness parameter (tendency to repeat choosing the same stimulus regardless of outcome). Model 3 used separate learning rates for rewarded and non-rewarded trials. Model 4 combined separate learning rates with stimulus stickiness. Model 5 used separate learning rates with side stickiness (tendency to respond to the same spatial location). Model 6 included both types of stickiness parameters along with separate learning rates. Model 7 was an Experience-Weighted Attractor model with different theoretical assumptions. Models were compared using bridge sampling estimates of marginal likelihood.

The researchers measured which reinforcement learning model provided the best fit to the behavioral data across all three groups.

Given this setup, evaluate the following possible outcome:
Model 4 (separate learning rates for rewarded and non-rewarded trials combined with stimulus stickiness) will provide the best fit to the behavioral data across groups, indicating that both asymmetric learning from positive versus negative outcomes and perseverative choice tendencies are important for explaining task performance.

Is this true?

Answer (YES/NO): NO